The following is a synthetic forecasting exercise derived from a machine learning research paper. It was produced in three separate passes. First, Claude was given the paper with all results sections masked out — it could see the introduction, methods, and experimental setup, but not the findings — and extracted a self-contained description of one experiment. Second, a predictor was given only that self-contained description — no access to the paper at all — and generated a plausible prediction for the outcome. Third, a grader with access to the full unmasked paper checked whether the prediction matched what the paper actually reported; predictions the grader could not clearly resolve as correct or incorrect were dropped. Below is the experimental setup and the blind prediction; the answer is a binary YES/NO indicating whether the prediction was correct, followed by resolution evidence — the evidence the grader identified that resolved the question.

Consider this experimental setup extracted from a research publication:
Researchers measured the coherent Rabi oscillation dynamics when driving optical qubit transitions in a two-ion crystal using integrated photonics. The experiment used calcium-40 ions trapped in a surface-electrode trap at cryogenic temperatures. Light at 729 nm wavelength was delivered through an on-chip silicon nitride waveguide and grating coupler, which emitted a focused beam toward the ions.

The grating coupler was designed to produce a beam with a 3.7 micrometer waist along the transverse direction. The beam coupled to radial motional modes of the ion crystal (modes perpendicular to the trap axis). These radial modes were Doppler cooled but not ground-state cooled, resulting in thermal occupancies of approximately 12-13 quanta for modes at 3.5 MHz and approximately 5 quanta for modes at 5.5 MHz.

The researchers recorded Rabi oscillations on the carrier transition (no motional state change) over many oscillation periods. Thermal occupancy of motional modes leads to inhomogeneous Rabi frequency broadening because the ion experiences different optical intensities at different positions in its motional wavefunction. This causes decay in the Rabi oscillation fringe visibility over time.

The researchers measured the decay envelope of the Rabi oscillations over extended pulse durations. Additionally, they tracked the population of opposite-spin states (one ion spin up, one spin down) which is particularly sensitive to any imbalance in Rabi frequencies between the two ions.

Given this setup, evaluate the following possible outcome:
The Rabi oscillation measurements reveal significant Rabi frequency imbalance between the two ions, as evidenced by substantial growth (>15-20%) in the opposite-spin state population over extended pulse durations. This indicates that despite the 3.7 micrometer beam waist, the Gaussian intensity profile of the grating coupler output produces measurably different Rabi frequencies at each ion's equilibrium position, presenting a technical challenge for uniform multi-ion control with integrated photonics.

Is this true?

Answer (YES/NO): NO